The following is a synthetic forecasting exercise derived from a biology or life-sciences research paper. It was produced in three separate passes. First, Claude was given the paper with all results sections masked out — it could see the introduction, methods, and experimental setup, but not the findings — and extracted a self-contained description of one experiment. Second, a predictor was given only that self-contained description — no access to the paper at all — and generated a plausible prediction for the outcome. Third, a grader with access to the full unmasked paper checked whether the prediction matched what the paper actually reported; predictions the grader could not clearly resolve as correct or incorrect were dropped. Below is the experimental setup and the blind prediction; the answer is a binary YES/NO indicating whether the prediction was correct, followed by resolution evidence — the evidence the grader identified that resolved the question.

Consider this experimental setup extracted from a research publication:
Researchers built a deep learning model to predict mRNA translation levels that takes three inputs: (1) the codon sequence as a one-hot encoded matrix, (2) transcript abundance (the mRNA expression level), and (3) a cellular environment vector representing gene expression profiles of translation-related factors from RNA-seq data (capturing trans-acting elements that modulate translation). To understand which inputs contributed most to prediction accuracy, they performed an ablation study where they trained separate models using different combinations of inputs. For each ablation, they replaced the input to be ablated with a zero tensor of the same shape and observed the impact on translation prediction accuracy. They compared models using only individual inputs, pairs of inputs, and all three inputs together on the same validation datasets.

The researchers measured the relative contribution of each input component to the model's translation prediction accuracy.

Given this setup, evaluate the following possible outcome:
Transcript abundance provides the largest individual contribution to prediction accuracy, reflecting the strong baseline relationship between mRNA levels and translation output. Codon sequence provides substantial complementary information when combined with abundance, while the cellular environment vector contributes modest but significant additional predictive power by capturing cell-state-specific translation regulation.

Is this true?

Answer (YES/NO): YES